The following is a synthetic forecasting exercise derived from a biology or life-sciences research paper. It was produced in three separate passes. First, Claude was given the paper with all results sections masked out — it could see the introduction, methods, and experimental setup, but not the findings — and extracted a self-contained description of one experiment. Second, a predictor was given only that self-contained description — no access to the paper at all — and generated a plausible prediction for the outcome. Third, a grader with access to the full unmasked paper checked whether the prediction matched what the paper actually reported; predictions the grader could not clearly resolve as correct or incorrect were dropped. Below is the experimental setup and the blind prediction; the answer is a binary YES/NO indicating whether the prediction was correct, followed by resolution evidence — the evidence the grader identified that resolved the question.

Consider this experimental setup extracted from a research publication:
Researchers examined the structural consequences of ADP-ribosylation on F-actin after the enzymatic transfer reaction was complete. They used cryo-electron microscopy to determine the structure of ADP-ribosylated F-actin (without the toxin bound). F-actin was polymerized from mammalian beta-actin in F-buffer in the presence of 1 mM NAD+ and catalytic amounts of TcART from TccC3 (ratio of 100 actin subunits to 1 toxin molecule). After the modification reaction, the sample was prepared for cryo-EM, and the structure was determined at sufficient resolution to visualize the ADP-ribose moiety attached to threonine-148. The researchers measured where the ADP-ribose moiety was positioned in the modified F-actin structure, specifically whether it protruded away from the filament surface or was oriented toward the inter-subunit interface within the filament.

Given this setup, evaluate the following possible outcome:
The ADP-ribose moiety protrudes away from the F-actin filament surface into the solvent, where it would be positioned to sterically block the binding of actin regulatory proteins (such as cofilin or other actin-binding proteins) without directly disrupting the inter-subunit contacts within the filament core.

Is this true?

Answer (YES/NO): YES